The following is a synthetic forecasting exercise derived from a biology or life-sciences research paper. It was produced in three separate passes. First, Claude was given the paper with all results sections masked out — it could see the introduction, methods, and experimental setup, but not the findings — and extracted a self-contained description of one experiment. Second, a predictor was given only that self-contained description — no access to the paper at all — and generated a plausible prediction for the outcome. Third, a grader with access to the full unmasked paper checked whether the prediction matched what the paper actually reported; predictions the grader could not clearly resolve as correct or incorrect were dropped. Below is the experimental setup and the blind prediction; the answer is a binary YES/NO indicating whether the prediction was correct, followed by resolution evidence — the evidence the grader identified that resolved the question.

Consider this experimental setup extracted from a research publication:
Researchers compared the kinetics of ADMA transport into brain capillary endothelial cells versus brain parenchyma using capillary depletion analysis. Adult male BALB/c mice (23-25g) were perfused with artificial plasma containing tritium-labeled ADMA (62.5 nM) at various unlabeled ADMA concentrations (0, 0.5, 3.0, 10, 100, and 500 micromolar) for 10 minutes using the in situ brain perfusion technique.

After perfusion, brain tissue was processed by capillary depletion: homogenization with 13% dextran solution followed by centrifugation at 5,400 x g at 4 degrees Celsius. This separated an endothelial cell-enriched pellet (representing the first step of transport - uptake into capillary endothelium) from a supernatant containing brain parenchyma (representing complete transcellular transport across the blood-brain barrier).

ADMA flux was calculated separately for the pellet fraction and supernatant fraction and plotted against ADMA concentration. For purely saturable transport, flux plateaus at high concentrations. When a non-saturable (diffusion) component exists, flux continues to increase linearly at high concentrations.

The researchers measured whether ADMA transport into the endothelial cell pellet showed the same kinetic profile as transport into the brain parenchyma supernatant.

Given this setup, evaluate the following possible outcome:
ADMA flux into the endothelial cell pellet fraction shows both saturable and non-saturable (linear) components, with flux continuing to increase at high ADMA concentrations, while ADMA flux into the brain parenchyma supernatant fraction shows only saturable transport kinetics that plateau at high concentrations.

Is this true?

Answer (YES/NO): NO